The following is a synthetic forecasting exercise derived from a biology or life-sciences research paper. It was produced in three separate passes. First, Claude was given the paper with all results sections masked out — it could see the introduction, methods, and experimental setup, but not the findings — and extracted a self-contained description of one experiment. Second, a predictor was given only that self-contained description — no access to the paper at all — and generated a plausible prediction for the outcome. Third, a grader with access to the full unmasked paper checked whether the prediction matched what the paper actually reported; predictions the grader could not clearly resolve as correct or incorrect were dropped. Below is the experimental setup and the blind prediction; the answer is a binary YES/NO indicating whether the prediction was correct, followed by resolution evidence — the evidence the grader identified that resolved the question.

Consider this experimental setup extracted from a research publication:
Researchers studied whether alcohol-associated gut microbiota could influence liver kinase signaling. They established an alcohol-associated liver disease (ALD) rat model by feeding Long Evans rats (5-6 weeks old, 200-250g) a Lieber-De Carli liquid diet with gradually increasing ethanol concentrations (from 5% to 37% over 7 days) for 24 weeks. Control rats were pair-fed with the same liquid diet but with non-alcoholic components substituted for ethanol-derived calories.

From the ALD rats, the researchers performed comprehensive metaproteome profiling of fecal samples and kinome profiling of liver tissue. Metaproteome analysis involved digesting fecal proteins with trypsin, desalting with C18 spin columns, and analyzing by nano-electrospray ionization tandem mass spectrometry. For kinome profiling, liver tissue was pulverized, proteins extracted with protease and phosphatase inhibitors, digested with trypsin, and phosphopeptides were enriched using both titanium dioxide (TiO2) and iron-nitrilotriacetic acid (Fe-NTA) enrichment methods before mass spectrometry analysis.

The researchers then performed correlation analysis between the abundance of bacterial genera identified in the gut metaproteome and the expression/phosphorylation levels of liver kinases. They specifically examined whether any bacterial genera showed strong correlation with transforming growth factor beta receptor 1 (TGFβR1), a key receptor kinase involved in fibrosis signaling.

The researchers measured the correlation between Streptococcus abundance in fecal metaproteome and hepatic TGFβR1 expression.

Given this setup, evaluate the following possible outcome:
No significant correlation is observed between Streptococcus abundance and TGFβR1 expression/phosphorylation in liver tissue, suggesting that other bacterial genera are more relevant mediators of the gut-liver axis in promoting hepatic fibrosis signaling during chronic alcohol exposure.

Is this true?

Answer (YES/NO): NO